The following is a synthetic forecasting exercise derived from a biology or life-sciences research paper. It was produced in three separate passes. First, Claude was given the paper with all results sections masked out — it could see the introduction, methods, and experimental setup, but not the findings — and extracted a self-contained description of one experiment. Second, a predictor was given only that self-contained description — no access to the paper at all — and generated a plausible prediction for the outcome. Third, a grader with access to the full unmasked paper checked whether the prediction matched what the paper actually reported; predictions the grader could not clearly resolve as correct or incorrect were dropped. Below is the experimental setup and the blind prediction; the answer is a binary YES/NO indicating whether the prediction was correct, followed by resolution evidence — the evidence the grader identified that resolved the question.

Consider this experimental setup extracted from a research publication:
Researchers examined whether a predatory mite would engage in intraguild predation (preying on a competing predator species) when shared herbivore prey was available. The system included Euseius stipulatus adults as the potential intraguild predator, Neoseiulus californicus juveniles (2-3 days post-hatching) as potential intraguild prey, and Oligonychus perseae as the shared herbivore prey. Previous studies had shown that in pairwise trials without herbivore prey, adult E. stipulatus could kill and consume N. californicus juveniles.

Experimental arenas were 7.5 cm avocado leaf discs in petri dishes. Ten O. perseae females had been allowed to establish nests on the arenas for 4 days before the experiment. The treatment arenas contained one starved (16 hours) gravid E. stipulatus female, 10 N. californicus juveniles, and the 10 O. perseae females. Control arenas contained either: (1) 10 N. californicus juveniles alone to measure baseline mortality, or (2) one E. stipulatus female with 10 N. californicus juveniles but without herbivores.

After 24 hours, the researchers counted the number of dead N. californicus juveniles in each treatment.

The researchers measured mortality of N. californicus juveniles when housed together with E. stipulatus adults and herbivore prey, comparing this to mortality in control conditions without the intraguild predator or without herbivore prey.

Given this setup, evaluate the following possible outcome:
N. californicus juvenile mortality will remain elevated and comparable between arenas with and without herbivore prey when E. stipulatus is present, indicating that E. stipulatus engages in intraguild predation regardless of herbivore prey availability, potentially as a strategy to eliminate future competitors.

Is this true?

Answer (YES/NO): YES